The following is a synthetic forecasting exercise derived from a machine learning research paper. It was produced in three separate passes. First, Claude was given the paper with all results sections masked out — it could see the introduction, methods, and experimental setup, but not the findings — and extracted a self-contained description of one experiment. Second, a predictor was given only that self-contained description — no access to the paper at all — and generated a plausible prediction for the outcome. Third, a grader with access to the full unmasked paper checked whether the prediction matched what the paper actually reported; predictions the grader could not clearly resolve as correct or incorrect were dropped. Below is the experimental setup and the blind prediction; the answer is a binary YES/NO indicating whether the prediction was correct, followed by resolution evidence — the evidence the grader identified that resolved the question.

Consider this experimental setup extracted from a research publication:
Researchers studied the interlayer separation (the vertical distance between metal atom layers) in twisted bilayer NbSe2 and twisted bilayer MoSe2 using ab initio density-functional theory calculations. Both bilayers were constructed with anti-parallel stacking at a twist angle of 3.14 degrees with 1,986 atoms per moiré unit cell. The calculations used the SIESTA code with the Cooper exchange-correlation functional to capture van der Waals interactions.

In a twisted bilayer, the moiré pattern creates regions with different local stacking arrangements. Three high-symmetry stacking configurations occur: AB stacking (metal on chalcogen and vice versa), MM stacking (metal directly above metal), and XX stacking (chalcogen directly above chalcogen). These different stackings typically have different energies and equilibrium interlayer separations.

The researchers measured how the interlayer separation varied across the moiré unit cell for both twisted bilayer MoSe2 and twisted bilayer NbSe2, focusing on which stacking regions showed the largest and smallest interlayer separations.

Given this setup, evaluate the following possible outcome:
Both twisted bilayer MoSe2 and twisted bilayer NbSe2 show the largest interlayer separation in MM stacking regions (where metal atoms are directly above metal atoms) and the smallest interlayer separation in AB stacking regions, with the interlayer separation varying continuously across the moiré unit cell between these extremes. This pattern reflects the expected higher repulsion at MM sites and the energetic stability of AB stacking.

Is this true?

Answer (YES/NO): NO